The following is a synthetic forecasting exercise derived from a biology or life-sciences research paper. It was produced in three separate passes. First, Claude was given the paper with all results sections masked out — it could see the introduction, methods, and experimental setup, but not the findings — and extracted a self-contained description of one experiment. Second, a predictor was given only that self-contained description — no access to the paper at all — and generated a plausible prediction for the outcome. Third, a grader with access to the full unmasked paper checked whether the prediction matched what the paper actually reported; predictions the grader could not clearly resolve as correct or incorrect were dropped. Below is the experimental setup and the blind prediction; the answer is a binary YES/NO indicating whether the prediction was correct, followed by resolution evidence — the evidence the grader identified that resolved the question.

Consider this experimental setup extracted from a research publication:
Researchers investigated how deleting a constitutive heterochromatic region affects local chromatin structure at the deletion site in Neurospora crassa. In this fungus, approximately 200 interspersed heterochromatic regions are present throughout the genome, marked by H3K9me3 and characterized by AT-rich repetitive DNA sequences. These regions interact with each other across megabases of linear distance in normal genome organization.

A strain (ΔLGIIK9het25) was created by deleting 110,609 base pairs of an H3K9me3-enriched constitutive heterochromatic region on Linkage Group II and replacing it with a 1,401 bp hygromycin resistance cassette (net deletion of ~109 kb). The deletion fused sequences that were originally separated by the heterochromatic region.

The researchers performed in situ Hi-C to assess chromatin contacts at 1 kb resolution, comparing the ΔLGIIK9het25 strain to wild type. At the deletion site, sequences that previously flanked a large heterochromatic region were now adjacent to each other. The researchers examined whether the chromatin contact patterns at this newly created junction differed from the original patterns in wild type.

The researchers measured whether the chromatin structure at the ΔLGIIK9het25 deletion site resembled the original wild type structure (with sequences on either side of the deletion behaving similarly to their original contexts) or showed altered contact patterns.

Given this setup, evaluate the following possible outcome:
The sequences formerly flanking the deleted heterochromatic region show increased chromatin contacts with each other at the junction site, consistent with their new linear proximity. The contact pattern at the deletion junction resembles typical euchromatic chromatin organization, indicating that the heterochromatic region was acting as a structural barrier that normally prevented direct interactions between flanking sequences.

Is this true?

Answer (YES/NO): YES